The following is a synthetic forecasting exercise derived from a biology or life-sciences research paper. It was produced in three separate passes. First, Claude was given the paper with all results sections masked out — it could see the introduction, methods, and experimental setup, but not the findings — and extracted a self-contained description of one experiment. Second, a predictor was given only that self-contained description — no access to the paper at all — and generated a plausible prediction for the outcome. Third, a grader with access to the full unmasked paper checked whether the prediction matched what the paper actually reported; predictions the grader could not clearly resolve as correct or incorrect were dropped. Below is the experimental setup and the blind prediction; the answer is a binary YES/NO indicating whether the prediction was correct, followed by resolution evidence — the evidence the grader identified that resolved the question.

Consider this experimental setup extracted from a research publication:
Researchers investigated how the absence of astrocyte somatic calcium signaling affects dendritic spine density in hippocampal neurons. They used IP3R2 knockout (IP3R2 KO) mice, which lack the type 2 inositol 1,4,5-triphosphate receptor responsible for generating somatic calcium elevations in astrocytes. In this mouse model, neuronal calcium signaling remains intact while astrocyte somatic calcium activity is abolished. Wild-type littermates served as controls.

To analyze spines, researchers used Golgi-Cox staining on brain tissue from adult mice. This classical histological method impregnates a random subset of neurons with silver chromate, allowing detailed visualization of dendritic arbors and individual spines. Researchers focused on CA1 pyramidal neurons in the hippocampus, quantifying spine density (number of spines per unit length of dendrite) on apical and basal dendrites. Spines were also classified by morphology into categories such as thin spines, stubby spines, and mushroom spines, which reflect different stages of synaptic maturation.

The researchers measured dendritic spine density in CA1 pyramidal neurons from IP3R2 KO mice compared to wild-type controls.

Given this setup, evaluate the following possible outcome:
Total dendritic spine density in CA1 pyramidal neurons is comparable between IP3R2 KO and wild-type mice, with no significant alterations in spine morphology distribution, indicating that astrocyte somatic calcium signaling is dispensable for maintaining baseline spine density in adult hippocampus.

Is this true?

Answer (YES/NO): NO